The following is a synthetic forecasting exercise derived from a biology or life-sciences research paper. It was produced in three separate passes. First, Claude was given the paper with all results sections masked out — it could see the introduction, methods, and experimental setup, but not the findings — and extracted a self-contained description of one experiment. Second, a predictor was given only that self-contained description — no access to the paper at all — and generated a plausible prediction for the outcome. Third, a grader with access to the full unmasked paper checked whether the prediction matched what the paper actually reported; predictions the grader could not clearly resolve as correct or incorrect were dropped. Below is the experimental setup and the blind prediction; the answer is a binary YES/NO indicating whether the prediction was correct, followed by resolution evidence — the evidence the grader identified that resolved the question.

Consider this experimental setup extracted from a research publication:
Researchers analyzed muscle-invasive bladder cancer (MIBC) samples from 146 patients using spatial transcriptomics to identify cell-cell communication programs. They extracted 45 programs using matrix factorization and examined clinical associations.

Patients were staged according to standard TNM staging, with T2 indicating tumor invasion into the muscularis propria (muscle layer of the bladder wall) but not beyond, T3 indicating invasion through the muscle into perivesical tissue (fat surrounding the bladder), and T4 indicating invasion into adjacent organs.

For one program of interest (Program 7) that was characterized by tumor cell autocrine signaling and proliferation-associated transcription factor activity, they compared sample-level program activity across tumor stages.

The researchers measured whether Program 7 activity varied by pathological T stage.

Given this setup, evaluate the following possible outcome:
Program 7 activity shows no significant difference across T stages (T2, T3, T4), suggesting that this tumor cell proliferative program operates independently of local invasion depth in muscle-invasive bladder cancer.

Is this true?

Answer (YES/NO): NO